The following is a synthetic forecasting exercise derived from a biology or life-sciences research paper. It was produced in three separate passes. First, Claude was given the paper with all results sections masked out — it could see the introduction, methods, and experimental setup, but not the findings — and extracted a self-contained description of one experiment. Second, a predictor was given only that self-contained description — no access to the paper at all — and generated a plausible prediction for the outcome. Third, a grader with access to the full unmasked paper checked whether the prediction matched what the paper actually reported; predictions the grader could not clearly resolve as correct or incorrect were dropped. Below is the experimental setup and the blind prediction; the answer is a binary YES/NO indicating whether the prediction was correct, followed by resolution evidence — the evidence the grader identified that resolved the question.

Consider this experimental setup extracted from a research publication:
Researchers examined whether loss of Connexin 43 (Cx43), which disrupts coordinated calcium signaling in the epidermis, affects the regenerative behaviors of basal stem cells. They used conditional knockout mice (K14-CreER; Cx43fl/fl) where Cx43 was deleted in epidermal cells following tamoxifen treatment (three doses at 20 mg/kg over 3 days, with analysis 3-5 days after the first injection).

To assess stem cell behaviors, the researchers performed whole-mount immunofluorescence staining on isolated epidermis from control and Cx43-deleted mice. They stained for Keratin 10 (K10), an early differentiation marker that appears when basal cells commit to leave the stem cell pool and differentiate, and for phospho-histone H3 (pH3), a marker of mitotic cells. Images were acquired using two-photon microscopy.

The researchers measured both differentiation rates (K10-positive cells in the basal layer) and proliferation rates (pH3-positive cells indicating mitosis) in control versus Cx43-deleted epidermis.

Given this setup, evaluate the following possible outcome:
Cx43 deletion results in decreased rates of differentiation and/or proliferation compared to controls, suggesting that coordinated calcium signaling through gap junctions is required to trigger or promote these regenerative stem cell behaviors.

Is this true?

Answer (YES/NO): NO